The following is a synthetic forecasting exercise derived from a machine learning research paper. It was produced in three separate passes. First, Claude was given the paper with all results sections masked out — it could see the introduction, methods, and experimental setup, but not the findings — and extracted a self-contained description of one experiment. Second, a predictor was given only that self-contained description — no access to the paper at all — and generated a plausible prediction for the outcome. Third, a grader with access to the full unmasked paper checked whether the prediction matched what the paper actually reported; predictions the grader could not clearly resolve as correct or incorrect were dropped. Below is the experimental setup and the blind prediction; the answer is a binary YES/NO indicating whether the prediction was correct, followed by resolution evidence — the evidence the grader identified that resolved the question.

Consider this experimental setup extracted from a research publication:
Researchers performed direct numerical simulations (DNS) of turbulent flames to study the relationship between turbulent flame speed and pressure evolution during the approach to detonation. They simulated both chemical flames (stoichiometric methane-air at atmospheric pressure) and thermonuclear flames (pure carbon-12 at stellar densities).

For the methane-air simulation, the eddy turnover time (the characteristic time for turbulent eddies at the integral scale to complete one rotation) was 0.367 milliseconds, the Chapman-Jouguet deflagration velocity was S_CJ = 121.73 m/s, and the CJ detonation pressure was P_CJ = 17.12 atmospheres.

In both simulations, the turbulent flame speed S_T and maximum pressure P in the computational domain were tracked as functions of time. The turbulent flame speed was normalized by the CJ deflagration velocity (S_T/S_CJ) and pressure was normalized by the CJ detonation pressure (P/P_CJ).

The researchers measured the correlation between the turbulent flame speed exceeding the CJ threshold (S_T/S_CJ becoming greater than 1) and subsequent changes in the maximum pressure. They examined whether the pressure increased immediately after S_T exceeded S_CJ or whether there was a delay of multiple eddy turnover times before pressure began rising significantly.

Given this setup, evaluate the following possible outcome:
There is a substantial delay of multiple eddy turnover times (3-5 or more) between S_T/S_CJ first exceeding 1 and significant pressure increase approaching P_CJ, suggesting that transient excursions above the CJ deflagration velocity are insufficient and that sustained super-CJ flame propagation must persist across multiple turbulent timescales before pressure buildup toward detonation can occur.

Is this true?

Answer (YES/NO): NO